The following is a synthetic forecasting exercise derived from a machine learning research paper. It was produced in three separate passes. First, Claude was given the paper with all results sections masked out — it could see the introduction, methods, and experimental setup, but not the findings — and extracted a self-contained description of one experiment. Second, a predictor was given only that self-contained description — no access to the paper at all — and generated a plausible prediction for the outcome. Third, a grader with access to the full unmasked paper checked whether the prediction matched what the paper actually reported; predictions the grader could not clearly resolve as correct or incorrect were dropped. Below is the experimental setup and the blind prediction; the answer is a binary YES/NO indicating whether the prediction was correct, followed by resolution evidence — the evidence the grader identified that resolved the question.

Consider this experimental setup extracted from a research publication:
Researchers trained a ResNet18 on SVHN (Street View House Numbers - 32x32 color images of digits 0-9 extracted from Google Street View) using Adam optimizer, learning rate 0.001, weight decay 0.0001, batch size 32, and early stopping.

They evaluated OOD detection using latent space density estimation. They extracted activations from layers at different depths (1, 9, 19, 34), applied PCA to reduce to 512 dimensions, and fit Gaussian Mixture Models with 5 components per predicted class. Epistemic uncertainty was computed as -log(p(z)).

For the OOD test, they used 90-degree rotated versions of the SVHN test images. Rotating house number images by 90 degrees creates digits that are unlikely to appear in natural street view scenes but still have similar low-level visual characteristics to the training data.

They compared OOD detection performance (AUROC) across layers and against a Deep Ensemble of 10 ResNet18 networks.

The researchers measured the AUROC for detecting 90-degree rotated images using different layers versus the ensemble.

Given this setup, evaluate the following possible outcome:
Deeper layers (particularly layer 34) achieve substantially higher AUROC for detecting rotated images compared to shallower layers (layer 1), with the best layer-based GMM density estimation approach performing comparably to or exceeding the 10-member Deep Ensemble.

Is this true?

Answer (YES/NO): NO